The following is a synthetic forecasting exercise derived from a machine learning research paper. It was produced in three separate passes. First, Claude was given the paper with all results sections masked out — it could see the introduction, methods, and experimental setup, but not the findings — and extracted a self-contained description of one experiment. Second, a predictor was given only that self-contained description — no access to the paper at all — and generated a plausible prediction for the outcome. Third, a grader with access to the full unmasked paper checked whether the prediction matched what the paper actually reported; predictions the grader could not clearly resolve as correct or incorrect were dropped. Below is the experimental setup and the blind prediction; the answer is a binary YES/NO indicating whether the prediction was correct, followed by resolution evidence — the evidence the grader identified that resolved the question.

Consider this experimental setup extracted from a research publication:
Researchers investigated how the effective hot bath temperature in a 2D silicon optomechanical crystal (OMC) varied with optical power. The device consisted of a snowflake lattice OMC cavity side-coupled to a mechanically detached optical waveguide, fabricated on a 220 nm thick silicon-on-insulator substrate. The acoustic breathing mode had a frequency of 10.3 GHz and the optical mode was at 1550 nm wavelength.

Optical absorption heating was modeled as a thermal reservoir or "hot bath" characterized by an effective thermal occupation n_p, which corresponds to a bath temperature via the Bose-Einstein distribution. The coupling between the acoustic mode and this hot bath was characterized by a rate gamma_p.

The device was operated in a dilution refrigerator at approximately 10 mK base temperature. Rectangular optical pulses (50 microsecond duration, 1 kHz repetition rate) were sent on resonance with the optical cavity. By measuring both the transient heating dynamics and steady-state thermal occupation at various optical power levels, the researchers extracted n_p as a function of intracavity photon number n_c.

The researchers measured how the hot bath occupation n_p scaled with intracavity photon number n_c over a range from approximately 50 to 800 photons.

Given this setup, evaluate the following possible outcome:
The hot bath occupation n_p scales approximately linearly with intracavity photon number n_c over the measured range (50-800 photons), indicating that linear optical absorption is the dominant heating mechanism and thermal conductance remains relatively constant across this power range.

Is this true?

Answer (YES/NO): NO